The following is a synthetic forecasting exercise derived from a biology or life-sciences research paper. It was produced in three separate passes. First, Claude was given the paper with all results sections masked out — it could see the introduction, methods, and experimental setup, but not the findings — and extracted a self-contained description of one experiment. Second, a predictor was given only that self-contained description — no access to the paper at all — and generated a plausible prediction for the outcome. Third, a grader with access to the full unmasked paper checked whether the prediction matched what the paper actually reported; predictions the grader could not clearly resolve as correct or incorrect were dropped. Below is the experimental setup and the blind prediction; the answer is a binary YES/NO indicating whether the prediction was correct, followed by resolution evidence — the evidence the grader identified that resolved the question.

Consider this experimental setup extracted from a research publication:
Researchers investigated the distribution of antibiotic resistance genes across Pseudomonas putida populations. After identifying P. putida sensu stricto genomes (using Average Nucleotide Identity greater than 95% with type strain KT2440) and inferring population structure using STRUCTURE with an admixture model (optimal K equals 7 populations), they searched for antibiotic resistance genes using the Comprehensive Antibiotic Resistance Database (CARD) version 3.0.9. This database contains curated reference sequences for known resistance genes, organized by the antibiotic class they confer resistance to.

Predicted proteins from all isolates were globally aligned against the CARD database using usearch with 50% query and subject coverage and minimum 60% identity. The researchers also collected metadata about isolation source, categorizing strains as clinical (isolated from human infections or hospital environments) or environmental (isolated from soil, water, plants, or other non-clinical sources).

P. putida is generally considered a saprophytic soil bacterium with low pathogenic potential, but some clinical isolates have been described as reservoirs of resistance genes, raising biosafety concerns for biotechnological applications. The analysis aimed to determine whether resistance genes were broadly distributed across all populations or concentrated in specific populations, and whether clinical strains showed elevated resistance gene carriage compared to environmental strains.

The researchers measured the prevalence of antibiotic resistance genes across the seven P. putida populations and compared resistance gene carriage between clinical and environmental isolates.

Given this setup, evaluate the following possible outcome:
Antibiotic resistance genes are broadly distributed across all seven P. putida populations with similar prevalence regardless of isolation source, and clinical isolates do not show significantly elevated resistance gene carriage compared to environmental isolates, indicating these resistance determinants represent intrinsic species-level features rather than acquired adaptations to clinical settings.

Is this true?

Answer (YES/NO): NO